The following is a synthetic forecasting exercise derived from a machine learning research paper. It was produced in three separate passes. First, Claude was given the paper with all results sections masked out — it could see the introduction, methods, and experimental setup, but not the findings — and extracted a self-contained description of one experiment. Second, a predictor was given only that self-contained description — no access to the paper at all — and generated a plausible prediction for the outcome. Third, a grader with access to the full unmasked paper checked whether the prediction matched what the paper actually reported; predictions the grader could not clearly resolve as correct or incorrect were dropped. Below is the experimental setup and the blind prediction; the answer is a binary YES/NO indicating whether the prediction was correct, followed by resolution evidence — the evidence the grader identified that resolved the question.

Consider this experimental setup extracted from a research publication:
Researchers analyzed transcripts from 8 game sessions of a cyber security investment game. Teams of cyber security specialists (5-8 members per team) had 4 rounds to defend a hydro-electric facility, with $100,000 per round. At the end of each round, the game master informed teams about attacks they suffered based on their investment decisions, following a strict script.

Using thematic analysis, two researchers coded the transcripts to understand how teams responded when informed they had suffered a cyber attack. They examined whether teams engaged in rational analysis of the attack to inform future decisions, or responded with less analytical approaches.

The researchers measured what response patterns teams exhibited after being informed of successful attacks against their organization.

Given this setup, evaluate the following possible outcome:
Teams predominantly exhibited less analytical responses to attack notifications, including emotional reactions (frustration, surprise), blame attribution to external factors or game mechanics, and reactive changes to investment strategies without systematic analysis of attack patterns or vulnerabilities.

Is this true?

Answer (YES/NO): NO